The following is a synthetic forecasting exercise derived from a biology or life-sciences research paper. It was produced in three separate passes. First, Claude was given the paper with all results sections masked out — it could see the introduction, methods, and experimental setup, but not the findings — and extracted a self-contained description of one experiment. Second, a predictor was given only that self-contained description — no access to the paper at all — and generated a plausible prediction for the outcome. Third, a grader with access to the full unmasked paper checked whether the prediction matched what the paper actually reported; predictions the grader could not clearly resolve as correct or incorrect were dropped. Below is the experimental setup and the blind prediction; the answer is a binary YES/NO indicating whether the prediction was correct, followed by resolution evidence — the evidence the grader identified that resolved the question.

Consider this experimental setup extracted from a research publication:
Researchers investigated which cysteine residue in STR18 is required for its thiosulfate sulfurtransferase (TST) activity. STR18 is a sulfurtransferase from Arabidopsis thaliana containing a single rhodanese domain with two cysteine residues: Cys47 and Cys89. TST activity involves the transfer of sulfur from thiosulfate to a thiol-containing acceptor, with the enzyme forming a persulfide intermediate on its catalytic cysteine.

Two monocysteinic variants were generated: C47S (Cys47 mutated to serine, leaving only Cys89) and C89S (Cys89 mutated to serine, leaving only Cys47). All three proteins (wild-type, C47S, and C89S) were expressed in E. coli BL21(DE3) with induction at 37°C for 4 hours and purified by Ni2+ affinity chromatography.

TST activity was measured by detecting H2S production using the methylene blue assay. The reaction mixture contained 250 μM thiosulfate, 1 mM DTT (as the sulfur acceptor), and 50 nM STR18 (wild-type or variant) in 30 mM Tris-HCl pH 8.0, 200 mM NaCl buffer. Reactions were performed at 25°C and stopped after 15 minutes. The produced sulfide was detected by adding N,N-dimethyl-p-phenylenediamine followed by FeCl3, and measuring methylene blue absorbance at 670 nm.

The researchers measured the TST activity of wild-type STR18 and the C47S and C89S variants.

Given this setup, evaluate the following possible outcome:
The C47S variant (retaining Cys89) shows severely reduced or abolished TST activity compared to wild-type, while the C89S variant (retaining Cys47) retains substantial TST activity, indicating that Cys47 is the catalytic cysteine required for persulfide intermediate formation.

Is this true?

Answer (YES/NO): NO